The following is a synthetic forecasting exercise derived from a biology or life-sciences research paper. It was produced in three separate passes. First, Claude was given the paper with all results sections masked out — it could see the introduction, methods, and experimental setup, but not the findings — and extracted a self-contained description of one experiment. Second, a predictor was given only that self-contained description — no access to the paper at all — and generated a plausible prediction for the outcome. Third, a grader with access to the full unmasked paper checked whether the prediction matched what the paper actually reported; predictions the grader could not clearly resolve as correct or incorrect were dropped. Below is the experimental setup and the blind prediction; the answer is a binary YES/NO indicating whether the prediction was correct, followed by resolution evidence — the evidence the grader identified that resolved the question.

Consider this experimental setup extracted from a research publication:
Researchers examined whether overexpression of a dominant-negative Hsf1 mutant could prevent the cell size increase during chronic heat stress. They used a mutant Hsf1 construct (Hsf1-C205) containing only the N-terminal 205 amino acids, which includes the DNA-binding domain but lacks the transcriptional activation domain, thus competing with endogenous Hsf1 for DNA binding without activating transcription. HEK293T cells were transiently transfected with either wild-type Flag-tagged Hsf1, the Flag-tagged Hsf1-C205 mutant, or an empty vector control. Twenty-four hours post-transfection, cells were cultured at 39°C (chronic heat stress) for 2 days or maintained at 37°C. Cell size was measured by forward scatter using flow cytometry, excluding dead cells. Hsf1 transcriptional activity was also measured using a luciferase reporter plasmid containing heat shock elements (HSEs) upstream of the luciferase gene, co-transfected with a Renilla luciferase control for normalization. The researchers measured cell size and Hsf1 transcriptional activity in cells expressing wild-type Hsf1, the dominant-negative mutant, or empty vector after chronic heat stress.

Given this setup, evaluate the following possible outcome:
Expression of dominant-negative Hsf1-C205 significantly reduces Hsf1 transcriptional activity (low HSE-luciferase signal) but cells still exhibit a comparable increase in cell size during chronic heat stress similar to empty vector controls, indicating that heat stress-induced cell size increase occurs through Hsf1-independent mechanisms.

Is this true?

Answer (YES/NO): NO